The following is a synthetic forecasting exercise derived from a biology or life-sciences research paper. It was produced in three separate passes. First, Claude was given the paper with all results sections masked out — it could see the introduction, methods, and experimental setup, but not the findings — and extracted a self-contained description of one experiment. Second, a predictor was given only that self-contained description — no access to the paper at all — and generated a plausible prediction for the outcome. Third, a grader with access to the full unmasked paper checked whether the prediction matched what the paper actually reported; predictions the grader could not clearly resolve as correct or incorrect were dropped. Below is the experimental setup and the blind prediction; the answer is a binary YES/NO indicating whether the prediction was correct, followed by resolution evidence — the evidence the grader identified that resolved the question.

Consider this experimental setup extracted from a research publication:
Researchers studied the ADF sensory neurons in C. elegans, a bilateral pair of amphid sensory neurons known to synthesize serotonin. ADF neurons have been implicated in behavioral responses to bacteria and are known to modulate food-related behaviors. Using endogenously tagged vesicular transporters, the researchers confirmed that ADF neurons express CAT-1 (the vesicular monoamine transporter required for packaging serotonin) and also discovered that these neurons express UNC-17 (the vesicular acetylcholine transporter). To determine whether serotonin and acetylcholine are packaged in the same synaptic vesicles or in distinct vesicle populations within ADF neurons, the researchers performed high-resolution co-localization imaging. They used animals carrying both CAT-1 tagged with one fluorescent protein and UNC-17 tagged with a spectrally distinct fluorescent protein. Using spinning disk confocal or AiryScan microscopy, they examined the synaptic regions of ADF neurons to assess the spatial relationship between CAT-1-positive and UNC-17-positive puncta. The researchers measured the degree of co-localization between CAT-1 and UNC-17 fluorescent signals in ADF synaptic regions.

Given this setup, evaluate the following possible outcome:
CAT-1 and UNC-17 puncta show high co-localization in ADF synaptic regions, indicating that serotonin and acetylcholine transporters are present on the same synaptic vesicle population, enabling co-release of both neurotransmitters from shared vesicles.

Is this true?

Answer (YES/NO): NO